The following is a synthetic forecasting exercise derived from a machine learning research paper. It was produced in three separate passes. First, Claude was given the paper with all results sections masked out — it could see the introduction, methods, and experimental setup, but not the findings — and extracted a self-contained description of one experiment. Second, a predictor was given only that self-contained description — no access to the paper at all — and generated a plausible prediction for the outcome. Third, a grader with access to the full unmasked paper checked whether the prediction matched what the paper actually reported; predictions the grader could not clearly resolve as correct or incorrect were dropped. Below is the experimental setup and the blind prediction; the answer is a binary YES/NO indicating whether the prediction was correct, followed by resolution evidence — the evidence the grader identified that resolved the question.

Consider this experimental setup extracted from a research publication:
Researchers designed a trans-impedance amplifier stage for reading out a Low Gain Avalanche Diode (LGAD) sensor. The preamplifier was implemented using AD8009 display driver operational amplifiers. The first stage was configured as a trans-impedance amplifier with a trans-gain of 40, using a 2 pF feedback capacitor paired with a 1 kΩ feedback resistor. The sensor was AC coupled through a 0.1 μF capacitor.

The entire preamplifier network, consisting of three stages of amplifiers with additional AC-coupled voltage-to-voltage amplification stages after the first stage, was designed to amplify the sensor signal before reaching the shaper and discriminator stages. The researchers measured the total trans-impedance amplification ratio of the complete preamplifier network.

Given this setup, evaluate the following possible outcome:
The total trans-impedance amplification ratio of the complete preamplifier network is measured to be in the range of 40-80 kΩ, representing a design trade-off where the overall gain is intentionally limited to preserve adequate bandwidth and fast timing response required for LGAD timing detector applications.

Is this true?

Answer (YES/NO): NO